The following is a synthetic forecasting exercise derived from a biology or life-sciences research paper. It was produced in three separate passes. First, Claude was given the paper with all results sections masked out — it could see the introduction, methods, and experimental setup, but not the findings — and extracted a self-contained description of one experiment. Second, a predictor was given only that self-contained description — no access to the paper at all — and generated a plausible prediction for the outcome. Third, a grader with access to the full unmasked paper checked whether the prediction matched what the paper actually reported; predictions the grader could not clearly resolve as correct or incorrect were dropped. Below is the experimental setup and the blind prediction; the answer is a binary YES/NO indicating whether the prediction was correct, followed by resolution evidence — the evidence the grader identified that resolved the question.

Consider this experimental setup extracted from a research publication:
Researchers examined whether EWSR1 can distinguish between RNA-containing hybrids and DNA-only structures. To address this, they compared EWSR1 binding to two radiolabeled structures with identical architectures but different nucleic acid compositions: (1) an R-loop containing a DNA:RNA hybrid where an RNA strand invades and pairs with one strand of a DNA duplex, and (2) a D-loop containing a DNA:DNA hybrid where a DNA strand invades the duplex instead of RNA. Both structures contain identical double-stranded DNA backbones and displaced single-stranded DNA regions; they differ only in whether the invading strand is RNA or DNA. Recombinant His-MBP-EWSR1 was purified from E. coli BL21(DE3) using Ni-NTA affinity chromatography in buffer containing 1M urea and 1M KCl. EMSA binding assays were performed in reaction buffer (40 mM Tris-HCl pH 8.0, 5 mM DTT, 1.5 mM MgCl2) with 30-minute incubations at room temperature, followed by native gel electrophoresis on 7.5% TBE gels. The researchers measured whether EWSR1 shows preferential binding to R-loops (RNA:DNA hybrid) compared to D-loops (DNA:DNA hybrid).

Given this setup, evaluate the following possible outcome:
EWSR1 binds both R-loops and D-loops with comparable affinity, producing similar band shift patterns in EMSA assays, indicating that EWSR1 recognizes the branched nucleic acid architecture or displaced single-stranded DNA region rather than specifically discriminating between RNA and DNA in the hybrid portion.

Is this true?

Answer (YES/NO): YES